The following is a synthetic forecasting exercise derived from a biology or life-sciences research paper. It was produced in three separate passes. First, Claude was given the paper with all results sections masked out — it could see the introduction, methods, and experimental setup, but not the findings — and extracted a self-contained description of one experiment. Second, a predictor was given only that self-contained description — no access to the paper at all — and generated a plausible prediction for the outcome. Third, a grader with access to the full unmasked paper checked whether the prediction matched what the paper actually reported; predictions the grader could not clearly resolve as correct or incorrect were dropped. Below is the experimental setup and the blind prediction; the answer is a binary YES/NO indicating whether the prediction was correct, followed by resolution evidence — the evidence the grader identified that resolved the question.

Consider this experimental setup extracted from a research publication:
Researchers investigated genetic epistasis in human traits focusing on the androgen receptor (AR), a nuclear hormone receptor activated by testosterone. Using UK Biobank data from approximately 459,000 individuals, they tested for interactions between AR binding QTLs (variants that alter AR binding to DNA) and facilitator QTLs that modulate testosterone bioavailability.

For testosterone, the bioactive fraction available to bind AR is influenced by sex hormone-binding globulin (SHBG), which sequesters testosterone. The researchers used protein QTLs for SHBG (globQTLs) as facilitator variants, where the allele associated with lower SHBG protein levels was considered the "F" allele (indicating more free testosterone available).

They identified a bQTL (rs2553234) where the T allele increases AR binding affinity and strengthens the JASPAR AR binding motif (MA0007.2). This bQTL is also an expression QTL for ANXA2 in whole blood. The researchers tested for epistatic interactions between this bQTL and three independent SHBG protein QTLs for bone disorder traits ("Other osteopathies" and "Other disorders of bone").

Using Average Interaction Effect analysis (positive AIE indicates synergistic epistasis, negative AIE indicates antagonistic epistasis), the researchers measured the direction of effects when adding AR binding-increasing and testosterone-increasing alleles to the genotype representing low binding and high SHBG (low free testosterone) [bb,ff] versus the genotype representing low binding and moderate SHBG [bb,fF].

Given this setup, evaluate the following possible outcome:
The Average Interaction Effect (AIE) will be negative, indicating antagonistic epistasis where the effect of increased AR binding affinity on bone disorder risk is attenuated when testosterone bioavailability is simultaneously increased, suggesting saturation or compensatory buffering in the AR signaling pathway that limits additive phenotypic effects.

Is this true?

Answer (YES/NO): NO